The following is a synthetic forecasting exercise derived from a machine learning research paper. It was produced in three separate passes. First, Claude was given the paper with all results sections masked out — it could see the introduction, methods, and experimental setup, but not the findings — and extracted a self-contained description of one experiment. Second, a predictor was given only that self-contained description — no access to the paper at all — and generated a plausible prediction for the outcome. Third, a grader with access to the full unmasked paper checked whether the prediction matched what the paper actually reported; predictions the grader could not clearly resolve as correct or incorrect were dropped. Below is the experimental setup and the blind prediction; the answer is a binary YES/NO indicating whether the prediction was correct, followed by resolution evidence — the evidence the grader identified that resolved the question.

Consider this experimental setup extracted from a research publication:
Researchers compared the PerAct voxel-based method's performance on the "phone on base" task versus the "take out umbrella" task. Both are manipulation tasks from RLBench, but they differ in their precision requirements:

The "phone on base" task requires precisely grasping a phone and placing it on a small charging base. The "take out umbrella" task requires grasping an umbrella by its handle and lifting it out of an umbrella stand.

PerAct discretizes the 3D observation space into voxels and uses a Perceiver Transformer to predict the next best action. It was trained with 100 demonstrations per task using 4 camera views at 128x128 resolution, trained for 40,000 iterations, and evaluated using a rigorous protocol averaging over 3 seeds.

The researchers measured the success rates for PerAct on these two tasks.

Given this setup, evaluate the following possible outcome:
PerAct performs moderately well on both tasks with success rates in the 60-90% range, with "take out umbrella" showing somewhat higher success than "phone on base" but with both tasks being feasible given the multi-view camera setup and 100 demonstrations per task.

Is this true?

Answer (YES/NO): NO